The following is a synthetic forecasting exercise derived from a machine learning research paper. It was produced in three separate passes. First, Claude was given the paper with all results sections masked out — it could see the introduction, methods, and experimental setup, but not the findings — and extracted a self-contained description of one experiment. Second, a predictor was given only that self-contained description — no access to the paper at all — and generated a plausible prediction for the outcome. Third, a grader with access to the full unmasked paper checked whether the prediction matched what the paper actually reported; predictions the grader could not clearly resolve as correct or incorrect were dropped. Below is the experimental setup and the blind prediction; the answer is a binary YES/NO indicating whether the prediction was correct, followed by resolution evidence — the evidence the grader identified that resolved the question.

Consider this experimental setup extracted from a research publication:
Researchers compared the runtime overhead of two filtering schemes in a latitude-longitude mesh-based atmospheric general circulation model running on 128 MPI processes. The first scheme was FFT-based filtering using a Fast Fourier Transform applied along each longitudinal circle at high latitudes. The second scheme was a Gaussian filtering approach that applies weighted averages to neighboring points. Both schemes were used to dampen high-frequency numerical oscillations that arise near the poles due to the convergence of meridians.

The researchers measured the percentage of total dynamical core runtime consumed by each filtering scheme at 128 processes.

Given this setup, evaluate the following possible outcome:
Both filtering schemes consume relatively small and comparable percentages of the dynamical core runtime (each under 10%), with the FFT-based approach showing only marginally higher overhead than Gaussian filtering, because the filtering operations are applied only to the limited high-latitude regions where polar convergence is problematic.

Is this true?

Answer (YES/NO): NO